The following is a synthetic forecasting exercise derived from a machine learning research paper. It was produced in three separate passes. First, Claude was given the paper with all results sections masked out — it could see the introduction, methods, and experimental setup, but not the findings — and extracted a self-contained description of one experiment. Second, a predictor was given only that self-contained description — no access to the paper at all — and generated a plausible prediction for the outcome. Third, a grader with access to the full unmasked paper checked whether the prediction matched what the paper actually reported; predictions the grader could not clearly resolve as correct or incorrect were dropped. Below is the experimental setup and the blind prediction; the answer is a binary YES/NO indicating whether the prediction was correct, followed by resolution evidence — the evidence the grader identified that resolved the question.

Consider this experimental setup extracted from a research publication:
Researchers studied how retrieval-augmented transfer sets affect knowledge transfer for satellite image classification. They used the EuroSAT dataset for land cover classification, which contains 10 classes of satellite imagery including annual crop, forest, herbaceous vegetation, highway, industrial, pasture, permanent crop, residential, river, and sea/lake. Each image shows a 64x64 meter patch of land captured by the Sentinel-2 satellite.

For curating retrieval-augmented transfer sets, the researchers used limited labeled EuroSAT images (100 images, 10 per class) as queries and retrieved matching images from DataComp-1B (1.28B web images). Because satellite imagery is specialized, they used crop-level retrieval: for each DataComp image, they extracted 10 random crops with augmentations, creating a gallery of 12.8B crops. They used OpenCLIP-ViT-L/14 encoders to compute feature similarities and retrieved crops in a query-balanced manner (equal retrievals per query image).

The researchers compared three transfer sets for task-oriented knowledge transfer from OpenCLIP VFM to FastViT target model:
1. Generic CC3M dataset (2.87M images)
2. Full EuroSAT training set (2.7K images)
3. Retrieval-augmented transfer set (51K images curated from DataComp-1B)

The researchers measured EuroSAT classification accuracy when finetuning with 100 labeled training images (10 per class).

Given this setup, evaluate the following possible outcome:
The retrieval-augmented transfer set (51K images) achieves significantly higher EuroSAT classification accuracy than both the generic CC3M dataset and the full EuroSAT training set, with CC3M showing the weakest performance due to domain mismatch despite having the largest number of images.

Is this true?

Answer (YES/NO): NO